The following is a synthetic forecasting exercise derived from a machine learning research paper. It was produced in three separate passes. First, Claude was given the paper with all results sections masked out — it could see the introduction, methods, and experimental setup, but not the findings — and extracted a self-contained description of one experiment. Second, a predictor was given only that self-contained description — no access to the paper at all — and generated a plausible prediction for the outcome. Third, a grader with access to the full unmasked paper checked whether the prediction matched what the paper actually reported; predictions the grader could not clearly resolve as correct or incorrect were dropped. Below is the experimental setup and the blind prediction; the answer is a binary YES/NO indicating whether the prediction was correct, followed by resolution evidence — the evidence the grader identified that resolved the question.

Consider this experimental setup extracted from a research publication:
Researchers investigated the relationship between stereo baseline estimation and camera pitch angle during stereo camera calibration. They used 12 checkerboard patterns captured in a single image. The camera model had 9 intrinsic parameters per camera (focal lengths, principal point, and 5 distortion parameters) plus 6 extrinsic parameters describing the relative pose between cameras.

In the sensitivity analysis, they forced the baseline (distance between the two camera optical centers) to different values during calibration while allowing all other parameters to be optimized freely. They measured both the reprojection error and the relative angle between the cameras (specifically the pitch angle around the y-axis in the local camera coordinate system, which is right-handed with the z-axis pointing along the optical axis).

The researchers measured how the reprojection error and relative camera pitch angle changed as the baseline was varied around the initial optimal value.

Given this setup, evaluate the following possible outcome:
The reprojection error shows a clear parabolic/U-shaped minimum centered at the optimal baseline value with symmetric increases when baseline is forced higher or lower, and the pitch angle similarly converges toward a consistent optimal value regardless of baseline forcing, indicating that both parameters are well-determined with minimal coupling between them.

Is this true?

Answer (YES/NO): NO